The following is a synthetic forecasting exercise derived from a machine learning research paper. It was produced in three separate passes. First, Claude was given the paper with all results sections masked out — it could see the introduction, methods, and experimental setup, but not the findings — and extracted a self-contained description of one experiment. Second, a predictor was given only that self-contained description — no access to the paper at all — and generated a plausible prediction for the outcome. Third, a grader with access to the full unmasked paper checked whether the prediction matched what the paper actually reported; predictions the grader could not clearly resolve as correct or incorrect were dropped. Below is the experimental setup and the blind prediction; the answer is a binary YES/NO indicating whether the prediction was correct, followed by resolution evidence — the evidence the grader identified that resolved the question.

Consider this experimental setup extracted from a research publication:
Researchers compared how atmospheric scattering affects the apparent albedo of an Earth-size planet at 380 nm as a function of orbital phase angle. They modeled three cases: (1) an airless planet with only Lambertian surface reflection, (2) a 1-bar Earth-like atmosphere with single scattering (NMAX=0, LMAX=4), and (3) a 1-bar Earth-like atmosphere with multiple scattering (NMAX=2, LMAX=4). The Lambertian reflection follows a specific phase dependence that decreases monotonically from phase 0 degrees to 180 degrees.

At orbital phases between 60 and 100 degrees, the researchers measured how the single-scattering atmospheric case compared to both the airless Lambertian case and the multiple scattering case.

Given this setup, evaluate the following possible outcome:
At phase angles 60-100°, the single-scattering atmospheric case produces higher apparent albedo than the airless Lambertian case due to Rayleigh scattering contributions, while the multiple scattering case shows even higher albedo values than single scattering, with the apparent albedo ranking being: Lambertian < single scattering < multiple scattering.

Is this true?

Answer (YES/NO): NO